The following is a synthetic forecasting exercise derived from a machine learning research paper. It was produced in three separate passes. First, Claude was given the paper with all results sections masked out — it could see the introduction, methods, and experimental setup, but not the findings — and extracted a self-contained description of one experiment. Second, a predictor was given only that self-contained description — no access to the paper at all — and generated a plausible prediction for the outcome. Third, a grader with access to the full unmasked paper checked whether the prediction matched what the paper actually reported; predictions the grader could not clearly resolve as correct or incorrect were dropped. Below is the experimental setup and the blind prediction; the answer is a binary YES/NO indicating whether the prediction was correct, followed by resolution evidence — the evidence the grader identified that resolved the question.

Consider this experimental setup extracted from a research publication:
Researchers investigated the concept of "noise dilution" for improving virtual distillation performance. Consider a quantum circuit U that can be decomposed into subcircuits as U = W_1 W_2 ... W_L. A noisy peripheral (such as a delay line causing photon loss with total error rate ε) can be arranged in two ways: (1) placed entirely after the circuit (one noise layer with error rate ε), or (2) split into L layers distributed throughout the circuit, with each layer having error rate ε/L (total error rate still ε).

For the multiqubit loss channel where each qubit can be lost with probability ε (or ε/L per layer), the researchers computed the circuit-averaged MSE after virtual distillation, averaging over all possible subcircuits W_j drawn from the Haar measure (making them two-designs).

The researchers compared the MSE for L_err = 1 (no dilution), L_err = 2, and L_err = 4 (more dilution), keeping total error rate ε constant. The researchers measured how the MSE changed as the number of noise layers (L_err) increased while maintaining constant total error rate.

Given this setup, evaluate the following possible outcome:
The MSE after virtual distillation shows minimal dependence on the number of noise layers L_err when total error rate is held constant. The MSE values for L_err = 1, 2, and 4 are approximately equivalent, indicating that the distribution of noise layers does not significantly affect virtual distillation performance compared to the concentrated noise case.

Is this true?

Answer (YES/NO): NO